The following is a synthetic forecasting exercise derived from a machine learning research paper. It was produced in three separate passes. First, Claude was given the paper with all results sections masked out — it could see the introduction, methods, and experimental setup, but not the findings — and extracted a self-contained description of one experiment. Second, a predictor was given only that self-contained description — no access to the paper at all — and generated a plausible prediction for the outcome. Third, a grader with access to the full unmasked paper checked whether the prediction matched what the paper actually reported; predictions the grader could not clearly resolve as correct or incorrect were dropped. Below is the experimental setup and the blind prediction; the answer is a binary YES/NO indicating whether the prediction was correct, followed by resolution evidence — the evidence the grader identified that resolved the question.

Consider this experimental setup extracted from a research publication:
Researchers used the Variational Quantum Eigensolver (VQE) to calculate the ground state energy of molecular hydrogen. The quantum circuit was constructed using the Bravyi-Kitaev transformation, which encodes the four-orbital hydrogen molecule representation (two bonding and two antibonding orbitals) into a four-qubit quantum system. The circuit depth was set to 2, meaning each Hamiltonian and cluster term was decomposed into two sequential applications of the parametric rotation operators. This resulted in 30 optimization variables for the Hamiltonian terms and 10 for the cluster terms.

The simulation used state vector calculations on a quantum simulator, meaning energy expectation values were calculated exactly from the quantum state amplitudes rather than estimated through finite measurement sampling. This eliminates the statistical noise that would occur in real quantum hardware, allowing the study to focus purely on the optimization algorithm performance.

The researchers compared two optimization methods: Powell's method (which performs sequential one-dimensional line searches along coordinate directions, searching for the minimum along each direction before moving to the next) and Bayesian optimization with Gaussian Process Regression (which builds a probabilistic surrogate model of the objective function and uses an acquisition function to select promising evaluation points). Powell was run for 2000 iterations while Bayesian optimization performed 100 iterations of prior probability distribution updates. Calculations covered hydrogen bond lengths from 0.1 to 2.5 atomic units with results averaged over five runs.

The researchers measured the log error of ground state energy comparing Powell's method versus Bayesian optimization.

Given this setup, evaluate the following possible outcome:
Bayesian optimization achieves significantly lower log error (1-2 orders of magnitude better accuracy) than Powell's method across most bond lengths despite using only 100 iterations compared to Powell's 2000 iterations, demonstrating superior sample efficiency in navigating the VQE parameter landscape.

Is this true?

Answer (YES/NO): NO